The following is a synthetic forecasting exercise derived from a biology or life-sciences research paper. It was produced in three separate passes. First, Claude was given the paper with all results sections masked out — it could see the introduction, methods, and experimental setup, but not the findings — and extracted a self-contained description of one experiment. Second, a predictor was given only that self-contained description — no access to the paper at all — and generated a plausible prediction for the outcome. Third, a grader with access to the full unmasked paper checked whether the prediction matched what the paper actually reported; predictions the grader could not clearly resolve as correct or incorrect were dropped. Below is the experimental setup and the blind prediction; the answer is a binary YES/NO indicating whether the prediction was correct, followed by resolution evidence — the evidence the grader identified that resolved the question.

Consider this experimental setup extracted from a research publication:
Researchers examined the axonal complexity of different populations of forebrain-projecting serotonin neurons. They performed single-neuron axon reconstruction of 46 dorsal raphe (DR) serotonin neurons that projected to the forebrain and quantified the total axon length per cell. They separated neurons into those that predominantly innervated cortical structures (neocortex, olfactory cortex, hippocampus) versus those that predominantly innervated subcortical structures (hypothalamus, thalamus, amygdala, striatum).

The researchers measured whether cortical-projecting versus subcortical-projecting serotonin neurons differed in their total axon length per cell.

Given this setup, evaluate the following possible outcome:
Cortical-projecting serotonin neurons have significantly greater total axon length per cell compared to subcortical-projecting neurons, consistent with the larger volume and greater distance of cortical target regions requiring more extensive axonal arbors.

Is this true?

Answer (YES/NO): YES